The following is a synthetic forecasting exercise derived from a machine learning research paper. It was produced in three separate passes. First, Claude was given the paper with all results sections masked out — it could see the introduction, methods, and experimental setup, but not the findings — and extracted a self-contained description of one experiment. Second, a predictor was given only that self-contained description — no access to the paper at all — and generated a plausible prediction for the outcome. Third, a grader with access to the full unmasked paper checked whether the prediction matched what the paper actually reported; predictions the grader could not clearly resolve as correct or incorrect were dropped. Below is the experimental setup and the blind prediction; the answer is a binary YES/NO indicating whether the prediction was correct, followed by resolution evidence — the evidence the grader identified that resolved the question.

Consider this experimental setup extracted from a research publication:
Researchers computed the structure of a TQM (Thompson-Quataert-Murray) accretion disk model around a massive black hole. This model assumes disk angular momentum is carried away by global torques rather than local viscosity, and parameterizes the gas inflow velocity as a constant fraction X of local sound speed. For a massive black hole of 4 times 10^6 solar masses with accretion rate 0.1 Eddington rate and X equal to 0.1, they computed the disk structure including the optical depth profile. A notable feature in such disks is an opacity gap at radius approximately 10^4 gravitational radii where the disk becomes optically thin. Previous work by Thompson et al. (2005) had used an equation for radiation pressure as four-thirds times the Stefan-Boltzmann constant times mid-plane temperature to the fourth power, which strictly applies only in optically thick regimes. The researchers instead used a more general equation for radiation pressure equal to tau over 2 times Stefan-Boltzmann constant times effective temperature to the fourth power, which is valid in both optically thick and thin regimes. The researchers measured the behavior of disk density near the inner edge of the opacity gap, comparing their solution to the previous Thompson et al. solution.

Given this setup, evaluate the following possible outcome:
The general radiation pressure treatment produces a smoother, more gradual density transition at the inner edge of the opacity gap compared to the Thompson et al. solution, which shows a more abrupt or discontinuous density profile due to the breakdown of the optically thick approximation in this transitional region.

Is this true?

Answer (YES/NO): YES